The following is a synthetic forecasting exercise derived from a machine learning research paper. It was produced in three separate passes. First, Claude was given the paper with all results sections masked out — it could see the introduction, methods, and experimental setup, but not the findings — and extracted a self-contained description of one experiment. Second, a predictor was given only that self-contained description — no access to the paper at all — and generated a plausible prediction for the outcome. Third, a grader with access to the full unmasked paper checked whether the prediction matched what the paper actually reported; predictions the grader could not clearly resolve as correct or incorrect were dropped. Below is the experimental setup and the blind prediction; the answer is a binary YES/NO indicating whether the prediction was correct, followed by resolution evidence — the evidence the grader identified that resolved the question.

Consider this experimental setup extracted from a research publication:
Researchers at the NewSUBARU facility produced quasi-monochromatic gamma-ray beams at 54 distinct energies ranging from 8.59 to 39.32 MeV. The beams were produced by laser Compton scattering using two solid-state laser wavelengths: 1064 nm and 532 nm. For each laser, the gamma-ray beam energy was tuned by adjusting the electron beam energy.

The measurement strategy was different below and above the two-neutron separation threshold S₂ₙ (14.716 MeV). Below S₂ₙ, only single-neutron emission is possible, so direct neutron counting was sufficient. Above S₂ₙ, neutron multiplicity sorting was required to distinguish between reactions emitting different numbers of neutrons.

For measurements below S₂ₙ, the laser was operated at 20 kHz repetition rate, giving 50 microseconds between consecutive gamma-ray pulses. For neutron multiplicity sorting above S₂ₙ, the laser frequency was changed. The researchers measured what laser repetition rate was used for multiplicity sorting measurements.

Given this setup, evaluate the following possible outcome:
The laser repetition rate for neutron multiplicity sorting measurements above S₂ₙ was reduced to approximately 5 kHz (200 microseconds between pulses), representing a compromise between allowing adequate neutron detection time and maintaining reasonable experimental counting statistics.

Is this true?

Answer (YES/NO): NO